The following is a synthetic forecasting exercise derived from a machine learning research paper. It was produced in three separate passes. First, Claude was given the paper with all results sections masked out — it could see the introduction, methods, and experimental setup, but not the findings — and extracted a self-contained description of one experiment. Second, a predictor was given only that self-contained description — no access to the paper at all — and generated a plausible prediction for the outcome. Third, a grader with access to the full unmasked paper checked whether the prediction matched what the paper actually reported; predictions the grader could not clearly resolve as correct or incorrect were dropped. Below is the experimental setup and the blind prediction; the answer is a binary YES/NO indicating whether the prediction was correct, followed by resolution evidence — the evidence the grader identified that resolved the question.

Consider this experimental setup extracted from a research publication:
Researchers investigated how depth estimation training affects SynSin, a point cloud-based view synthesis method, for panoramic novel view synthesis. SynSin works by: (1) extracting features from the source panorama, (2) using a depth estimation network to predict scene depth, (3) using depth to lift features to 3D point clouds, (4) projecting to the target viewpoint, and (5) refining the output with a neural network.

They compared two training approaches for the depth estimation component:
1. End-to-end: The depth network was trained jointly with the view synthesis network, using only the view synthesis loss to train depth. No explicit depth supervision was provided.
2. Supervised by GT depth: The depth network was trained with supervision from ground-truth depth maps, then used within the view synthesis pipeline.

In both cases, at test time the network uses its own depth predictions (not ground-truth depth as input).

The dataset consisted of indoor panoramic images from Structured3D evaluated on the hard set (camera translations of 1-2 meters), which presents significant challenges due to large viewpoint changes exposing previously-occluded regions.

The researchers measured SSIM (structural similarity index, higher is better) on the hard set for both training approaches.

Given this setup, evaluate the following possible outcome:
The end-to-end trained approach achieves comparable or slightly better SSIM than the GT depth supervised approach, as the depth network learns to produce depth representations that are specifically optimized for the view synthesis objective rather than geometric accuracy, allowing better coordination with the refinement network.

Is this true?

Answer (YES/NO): NO